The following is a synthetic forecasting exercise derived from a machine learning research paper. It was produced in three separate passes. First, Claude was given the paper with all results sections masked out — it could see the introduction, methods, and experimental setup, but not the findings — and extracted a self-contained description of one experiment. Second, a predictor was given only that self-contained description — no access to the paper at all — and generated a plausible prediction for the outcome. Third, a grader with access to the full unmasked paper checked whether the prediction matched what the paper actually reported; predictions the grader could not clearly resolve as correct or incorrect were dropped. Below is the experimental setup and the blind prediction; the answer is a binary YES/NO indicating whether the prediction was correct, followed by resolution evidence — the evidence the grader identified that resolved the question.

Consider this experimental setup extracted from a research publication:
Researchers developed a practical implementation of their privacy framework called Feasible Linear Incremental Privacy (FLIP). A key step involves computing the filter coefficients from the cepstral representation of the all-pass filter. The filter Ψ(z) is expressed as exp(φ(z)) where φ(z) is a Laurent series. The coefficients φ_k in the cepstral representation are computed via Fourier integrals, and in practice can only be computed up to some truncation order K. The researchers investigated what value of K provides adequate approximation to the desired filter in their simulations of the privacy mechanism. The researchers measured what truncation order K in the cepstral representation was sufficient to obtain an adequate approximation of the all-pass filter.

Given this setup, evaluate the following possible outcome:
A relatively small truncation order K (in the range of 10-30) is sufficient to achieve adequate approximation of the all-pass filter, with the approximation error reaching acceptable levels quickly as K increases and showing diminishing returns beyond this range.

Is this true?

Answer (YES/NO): YES